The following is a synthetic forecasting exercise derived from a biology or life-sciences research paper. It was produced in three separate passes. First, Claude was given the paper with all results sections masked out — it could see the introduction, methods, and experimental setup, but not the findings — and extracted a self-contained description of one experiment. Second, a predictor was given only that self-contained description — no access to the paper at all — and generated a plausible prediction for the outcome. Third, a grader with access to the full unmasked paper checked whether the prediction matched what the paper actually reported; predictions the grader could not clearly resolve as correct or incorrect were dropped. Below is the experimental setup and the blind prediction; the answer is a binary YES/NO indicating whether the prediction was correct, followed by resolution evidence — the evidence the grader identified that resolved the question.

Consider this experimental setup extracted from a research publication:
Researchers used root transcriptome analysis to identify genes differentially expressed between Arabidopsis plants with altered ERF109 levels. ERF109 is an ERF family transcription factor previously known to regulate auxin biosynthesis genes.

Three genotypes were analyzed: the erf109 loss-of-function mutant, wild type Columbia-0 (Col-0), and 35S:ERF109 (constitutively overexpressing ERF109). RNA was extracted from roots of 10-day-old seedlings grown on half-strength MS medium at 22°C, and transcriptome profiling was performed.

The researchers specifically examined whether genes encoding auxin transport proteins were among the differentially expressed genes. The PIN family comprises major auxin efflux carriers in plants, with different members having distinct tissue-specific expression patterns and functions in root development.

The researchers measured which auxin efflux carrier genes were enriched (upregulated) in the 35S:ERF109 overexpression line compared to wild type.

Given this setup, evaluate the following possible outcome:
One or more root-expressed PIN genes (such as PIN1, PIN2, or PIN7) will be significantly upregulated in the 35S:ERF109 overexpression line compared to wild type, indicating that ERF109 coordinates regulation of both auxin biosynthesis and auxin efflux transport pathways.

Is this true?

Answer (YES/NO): YES